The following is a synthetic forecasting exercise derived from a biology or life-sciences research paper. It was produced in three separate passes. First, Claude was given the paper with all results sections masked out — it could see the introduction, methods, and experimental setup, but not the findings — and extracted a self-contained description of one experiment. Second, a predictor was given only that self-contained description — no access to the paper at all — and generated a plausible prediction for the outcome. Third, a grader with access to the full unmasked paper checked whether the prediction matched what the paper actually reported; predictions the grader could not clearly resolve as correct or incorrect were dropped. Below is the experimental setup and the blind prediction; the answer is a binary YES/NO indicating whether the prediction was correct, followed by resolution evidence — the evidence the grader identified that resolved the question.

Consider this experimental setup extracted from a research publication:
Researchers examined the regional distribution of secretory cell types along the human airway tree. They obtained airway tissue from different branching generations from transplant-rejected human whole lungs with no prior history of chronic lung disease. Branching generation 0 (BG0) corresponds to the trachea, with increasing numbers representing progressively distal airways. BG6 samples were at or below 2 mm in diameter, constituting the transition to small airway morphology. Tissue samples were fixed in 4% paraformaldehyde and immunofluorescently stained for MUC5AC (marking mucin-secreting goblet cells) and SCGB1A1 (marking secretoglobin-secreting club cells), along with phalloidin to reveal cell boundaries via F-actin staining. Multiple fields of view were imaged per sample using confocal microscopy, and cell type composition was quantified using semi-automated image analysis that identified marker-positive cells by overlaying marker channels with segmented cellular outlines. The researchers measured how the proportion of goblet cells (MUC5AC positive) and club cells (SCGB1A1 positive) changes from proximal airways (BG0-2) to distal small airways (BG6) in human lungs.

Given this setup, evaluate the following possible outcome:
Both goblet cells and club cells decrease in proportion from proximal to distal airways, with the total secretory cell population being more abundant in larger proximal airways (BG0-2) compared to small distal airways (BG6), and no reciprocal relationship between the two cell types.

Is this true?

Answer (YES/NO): NO